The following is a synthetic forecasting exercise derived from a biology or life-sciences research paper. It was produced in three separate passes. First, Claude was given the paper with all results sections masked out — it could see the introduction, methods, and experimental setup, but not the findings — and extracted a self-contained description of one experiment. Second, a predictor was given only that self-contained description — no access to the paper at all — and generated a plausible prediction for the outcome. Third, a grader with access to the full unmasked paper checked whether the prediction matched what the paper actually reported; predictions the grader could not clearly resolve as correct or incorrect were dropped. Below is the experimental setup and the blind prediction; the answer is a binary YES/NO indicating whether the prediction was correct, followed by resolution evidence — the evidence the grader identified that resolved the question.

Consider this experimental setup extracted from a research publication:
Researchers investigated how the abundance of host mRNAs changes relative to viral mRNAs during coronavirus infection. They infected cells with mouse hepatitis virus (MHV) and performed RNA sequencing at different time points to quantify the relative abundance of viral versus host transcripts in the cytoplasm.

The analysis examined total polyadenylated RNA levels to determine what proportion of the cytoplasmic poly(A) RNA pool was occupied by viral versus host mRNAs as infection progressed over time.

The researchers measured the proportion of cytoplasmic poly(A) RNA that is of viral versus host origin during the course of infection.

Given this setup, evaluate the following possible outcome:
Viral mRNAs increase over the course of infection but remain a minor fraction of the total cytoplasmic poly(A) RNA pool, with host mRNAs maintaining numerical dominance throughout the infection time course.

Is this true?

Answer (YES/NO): NO